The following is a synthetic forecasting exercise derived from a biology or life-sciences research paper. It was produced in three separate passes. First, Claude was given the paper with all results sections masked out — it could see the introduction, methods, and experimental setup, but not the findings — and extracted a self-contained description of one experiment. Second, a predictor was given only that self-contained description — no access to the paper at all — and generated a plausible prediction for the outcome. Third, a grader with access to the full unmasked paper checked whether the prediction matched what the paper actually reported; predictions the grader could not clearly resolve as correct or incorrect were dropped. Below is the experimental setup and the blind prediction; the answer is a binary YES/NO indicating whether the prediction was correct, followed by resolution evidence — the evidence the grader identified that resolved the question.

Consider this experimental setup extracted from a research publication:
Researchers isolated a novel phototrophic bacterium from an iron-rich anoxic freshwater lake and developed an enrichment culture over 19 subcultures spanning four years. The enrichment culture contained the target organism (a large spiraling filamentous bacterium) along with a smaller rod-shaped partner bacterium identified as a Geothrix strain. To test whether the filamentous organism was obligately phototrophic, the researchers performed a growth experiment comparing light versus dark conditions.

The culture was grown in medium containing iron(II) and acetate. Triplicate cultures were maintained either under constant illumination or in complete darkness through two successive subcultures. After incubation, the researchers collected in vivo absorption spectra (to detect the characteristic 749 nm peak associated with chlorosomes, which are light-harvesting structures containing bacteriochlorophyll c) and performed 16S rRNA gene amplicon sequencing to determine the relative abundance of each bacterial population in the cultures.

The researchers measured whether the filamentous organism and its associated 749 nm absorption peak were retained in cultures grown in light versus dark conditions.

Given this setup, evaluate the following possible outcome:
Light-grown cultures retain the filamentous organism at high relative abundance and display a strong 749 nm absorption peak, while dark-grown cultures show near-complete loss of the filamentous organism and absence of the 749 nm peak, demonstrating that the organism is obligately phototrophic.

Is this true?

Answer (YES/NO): YES